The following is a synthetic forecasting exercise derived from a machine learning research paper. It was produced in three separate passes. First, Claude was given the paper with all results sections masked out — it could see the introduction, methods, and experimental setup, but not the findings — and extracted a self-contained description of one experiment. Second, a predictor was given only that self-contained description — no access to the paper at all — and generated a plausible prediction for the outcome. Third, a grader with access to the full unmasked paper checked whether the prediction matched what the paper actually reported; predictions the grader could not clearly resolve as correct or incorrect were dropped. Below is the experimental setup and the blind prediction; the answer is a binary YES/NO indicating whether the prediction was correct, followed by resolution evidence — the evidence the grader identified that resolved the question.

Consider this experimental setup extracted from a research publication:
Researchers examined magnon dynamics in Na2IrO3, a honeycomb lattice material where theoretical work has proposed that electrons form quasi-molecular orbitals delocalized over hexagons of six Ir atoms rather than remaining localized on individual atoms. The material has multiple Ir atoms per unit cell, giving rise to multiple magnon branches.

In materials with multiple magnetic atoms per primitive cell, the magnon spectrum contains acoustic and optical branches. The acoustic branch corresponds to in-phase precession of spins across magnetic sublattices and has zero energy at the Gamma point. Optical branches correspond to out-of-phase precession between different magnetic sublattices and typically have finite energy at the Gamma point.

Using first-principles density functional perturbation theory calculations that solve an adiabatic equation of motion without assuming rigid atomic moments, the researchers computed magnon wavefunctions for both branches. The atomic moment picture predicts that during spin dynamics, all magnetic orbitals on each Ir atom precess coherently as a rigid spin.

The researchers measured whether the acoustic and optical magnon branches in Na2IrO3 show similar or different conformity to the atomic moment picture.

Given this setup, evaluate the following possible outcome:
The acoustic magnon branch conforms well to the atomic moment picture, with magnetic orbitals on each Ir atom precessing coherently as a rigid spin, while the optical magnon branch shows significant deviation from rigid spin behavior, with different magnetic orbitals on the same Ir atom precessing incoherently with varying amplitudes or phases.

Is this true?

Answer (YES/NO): YES